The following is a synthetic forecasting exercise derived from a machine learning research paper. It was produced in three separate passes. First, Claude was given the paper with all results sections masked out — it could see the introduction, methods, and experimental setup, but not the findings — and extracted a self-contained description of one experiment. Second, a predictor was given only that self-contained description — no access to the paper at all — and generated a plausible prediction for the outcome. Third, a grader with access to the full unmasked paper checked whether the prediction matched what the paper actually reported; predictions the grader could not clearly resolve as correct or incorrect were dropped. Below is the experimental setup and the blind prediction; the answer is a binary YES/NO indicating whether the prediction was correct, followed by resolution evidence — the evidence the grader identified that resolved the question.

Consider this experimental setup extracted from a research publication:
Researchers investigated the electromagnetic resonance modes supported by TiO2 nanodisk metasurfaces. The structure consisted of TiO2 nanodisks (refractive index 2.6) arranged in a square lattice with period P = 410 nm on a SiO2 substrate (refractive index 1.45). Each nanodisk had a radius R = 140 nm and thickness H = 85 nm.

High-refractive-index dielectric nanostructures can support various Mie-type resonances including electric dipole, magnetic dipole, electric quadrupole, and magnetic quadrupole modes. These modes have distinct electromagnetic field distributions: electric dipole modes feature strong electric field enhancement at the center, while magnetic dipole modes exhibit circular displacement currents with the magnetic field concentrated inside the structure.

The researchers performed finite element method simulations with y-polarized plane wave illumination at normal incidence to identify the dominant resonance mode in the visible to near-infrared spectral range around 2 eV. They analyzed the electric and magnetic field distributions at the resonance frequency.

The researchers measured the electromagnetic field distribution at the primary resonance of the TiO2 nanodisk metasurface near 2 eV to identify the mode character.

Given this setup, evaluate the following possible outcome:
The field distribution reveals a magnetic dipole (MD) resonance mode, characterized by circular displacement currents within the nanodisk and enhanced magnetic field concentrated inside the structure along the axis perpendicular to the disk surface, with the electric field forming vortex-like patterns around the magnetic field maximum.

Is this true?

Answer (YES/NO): YES